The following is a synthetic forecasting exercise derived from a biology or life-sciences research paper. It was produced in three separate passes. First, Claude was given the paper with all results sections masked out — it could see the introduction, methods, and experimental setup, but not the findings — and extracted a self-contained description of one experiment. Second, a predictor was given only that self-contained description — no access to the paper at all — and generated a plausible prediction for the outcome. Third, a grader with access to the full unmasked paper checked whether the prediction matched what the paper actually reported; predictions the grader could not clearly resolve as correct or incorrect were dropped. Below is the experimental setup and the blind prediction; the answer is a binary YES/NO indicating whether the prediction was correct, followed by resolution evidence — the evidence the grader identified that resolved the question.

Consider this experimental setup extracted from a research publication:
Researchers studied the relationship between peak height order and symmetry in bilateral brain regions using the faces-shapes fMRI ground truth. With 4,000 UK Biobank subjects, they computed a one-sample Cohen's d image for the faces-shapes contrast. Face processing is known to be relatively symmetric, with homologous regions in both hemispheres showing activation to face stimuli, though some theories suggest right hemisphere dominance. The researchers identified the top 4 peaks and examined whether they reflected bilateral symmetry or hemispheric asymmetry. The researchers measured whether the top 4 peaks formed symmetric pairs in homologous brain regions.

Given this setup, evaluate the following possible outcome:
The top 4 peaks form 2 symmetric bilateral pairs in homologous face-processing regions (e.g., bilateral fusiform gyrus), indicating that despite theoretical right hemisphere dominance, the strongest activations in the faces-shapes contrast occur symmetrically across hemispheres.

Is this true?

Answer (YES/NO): YES